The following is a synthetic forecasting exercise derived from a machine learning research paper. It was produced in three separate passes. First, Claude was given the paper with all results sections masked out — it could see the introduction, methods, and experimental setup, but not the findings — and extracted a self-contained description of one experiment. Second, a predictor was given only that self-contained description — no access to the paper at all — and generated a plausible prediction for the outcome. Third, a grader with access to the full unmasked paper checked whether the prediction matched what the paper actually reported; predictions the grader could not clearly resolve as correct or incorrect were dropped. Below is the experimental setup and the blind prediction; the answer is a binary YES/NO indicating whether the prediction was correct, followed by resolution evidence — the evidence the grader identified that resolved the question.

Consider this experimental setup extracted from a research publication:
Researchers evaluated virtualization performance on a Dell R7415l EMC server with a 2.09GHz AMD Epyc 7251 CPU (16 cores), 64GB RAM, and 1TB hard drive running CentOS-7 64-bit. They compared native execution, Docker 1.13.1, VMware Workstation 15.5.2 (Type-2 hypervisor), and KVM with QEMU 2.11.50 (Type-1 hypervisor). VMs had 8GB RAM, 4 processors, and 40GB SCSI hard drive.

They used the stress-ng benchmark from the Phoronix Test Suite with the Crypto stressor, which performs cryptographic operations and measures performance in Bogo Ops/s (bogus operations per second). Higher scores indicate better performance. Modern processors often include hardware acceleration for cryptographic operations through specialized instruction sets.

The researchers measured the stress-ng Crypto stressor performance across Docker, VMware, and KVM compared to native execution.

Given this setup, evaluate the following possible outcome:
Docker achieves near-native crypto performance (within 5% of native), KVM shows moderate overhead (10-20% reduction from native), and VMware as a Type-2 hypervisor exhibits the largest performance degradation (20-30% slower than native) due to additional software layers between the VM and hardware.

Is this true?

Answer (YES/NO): NO